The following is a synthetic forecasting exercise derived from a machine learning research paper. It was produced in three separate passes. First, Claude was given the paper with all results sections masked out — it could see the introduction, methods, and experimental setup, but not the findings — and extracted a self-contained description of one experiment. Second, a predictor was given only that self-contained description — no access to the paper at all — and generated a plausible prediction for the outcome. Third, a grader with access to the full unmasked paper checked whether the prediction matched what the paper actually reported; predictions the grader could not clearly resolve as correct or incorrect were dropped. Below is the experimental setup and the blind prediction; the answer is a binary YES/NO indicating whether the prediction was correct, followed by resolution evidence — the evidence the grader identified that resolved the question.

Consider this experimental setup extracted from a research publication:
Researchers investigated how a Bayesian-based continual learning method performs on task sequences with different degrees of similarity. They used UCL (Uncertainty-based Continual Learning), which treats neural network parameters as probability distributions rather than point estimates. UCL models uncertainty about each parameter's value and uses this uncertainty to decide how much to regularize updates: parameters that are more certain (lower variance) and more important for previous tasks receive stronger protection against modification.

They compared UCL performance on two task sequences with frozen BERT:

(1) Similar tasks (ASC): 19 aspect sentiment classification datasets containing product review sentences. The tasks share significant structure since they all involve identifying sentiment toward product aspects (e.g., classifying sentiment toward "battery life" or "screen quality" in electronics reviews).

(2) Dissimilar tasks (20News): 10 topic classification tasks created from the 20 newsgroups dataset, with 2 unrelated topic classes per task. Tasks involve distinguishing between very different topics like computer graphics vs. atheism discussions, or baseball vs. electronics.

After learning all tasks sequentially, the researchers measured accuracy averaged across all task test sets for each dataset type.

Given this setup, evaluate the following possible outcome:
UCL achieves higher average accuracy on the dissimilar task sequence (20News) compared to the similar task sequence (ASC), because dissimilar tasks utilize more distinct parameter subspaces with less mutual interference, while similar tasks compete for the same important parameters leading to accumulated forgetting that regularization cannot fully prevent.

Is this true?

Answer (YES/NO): YES